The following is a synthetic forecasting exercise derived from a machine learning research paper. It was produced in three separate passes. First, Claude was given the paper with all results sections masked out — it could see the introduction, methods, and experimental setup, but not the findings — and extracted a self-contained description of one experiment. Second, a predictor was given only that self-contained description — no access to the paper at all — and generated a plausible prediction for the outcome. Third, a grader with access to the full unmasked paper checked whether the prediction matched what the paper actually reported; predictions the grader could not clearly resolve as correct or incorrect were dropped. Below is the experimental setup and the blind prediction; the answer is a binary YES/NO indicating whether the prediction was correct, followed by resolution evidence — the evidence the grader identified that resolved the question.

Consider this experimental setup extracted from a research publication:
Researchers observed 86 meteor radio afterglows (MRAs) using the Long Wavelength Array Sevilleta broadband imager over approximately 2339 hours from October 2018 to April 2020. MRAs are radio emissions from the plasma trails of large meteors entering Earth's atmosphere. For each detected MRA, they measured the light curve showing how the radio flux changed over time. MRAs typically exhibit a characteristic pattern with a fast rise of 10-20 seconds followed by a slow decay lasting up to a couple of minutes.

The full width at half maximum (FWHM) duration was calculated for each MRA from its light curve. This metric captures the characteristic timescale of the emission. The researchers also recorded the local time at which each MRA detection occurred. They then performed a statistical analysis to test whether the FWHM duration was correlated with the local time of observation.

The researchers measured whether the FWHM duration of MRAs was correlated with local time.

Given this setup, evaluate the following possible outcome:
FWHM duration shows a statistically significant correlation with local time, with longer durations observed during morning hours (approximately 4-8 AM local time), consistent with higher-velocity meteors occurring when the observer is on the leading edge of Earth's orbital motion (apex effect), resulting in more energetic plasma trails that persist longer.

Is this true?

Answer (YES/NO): NO